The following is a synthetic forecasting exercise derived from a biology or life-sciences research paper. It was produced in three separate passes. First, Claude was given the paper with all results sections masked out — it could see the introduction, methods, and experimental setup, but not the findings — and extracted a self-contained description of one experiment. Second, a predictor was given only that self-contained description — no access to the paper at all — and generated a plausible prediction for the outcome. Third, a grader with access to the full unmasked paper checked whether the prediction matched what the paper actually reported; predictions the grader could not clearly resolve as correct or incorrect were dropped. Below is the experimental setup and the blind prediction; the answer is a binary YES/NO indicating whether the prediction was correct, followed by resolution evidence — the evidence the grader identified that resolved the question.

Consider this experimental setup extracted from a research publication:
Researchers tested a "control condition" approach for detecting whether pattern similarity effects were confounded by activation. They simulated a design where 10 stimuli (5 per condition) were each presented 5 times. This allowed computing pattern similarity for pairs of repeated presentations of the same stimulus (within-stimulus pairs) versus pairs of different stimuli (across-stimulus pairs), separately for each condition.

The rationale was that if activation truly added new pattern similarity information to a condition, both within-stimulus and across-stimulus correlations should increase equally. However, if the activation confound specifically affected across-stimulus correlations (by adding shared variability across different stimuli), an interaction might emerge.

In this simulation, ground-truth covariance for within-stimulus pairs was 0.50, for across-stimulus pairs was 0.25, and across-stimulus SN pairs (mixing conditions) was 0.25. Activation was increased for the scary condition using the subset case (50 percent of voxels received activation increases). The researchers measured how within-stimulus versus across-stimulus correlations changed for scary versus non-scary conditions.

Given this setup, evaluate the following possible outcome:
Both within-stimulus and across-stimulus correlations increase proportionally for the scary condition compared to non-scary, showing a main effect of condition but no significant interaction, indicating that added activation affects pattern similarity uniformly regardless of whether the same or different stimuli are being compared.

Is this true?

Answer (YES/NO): NO